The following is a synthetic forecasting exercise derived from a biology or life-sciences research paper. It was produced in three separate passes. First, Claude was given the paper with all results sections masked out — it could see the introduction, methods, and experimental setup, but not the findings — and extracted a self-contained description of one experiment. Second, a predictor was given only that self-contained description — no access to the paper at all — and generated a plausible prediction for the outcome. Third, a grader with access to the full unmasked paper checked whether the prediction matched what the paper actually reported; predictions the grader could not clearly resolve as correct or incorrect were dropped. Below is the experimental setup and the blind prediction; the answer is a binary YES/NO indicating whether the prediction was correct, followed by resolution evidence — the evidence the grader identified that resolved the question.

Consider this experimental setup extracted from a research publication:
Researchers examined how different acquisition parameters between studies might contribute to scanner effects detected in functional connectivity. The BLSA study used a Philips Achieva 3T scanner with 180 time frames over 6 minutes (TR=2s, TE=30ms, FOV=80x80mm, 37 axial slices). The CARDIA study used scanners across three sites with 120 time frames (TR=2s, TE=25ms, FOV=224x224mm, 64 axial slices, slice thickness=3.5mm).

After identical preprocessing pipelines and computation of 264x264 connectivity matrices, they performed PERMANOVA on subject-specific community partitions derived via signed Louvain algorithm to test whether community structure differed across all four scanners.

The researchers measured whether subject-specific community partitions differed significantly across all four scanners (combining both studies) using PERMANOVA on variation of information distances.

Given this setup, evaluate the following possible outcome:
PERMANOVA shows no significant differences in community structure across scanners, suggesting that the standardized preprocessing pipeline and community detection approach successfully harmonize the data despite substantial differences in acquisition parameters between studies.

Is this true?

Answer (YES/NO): NO